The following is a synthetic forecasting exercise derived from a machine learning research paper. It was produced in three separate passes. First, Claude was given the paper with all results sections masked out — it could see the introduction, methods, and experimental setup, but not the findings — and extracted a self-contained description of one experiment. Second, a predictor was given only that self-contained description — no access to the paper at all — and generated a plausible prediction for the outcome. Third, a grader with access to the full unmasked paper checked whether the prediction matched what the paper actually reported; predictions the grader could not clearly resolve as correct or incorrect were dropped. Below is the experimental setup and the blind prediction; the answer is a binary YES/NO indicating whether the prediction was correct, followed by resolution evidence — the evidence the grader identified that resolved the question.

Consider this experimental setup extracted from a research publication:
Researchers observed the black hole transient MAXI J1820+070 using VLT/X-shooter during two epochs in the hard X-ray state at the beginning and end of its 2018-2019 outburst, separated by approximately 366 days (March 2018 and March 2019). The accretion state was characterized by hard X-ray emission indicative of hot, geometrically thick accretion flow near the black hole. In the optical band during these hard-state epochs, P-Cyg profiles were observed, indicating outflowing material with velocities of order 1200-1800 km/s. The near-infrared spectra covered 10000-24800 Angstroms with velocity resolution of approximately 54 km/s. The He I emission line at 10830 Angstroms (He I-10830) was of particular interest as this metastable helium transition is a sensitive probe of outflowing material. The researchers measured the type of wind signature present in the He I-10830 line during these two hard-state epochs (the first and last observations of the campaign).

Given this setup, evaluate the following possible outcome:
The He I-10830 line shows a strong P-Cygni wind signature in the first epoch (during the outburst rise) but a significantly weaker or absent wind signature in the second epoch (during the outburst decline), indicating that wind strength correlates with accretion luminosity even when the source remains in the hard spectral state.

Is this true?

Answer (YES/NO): NO